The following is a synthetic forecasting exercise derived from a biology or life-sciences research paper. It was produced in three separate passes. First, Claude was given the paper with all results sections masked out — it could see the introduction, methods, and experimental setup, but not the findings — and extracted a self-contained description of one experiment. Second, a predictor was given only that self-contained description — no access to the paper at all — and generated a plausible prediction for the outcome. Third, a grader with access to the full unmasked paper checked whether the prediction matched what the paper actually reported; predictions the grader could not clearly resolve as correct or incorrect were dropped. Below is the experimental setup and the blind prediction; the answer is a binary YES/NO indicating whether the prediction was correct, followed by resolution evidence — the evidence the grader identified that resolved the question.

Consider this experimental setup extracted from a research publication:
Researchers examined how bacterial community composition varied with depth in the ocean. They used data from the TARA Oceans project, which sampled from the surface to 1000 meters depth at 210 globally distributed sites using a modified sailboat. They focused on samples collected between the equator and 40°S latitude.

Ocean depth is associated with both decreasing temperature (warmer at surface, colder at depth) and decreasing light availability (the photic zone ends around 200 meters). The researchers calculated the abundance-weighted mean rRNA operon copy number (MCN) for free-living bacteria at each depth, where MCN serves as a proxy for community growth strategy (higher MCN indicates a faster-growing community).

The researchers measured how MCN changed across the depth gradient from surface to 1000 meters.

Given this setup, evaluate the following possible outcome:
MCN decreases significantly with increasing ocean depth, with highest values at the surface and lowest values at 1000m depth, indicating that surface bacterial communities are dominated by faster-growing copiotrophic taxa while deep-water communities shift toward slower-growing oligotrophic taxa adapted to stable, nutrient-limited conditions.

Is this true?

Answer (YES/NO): NO